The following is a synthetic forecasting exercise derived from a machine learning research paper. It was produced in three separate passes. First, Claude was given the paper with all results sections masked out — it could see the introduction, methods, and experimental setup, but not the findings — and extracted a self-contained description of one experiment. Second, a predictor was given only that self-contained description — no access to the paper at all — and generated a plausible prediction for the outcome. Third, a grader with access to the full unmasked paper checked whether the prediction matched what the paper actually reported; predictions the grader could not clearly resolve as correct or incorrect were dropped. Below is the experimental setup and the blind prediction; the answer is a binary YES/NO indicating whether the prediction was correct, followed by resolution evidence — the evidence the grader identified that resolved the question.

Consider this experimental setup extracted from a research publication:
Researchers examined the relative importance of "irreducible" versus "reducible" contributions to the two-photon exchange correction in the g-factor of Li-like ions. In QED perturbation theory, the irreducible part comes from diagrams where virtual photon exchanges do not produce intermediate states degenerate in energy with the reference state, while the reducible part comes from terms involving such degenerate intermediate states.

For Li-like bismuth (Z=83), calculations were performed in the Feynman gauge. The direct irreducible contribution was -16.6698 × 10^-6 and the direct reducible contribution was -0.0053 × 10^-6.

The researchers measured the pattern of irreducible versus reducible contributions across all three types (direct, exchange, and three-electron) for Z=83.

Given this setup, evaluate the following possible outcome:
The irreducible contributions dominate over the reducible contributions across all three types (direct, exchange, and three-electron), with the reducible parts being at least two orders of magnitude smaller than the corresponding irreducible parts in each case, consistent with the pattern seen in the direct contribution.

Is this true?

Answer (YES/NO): NO